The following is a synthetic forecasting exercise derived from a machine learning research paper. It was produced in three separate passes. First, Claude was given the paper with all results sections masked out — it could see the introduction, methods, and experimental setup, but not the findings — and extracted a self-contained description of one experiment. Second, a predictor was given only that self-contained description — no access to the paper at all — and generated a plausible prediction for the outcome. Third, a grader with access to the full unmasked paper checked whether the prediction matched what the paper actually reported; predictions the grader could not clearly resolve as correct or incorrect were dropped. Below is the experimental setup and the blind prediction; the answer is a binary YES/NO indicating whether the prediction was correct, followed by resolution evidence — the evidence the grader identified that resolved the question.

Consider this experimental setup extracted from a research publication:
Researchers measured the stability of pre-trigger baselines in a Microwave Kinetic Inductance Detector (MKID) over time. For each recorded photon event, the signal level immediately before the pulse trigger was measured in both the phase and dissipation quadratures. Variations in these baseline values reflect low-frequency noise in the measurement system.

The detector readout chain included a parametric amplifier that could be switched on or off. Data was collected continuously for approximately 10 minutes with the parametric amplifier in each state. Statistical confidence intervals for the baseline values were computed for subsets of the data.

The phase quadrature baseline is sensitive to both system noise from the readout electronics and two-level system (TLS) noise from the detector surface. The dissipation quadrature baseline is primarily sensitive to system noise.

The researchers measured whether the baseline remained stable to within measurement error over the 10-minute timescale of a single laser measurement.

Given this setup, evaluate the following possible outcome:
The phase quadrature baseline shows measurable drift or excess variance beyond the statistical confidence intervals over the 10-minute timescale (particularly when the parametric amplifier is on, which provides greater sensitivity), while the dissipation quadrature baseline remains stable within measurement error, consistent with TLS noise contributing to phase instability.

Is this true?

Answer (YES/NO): NO